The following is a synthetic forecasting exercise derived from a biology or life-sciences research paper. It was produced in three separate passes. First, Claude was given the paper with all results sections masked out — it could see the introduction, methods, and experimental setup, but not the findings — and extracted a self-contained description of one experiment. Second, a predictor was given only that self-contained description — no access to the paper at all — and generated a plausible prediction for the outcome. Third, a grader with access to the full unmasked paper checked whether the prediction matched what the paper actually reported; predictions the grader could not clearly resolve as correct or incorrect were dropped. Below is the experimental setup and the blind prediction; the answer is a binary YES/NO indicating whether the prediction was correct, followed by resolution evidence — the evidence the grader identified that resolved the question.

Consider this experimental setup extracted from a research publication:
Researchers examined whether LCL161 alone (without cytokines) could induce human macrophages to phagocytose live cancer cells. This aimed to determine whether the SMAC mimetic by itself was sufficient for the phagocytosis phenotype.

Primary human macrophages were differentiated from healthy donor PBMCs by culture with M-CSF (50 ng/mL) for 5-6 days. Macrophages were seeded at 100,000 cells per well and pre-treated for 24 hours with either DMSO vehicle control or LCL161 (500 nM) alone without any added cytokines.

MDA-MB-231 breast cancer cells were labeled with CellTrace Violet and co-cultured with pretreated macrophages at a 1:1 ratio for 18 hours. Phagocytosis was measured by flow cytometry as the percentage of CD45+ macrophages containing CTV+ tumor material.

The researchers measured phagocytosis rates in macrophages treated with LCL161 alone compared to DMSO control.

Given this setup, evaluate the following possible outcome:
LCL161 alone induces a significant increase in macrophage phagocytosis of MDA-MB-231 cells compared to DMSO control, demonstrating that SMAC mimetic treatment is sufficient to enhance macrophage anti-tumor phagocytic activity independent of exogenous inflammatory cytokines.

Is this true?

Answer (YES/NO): YES